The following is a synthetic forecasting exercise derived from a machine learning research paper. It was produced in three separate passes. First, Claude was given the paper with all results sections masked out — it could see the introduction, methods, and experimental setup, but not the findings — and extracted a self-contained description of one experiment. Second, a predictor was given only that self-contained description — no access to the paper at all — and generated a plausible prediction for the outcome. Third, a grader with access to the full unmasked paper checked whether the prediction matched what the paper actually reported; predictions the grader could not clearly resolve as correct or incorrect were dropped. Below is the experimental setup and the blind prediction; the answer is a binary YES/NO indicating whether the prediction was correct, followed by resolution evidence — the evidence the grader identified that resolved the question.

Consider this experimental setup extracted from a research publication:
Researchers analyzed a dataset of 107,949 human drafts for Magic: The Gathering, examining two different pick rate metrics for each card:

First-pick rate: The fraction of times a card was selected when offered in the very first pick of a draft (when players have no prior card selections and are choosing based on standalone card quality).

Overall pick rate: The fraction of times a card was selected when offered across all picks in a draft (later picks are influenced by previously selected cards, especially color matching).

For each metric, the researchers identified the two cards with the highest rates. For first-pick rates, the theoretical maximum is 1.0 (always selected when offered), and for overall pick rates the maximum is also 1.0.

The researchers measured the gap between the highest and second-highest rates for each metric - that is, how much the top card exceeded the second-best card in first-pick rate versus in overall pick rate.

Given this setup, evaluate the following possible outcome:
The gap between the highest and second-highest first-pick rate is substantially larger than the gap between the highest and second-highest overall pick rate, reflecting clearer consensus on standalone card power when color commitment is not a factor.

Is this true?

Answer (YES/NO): NO